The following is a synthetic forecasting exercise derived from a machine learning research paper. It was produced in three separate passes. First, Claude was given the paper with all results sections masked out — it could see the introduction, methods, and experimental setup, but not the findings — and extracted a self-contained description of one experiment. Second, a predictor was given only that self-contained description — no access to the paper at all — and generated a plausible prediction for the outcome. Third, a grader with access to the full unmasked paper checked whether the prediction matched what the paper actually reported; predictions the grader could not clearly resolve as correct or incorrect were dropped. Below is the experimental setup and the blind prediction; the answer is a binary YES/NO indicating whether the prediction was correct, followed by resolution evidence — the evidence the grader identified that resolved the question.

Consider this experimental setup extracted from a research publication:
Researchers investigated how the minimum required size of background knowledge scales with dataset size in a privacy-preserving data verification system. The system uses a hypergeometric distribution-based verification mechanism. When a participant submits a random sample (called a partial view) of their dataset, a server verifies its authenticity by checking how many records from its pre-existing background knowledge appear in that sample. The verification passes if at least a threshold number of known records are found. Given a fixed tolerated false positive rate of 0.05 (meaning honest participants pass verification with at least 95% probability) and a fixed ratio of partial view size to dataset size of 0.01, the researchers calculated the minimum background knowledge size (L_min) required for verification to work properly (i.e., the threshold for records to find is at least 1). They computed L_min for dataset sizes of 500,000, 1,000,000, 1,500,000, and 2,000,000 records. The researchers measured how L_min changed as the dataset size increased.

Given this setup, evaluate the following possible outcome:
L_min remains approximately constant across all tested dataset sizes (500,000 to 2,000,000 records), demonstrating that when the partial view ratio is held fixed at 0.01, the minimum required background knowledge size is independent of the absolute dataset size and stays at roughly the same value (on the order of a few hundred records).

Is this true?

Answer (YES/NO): YES